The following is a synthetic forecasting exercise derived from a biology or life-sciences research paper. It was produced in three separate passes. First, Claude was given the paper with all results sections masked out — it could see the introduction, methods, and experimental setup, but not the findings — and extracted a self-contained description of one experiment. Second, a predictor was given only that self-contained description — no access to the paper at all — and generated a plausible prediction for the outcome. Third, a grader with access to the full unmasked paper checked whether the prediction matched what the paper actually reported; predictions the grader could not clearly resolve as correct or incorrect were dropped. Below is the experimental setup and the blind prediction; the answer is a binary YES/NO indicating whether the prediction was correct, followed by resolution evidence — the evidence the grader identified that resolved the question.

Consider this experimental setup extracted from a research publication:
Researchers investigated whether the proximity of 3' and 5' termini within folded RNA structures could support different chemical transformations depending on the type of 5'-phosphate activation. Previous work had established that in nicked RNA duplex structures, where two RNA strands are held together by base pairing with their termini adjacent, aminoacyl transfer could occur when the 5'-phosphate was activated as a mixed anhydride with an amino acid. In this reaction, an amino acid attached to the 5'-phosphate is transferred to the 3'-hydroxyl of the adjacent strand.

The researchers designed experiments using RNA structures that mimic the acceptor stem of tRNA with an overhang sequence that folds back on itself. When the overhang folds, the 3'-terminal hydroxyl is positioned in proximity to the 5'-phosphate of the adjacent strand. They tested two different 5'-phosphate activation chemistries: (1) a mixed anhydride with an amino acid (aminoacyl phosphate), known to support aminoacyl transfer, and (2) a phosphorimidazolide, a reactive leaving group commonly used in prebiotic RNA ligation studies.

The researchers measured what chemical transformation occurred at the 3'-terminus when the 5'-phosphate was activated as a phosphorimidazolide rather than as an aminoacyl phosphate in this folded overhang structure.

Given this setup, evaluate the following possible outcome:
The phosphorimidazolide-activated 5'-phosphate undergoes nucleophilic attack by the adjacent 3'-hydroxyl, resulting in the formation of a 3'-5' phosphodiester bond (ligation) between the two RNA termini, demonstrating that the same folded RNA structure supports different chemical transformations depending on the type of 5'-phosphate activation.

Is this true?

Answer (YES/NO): NO